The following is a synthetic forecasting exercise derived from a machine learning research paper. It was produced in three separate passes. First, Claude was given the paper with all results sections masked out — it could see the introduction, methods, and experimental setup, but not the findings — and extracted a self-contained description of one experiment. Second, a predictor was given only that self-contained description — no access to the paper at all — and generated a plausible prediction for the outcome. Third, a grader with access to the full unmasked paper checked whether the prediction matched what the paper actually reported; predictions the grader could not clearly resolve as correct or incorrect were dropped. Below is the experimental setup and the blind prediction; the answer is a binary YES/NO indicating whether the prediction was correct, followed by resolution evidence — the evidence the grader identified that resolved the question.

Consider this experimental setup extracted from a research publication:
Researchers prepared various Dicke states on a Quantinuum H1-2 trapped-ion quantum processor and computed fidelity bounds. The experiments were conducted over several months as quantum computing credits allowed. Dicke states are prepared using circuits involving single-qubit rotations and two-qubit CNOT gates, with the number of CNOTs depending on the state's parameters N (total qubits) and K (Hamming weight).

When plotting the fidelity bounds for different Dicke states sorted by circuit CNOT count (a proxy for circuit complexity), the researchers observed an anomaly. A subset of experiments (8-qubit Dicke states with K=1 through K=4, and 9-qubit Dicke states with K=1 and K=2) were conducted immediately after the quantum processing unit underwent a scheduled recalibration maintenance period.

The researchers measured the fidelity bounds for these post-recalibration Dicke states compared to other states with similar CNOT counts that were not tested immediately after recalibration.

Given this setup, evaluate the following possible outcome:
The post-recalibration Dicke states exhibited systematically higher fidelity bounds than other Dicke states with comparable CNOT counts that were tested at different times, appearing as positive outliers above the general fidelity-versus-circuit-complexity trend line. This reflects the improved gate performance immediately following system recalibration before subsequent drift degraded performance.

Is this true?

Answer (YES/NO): YES